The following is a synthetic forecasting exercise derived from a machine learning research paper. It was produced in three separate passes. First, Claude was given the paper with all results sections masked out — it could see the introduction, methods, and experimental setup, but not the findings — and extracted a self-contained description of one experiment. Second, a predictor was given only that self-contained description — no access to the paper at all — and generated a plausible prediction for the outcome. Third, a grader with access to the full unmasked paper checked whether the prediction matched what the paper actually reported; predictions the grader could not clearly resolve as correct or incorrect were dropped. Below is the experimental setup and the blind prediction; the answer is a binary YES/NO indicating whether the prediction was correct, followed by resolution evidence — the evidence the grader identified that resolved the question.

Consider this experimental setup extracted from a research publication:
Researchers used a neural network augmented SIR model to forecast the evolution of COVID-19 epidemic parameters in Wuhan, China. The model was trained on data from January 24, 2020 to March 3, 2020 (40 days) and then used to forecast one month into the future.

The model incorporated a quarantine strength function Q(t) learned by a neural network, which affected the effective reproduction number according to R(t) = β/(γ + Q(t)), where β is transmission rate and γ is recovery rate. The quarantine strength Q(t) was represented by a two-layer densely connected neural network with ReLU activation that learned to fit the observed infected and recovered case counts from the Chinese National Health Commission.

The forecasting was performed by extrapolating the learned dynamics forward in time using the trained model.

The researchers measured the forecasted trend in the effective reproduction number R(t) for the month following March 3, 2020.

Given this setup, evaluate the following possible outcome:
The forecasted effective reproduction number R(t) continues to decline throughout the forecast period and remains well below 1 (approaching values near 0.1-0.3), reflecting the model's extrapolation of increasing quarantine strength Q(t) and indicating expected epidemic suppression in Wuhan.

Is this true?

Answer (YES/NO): NO